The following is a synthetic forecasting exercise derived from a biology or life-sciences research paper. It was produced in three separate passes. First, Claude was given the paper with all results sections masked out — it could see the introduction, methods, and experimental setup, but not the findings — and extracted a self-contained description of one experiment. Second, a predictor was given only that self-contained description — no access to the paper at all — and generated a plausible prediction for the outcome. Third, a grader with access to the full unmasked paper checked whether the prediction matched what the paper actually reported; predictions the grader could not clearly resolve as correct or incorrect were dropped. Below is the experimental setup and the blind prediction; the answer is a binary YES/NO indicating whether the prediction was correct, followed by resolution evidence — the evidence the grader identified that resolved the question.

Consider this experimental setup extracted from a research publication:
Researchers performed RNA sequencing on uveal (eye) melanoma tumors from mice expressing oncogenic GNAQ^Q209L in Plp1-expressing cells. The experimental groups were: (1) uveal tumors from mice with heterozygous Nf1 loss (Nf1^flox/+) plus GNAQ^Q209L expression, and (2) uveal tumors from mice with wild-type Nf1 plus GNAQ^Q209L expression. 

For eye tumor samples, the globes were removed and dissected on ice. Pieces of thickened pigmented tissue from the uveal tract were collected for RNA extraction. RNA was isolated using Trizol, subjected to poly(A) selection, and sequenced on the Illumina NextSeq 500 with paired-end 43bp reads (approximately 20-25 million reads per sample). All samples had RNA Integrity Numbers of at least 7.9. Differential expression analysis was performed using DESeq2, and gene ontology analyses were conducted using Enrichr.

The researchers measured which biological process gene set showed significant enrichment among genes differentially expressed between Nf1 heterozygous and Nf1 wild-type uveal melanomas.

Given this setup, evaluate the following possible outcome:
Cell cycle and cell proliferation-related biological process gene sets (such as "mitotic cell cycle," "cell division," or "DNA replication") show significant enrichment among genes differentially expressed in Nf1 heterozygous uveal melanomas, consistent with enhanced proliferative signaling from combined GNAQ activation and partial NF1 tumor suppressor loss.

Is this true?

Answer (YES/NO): NO